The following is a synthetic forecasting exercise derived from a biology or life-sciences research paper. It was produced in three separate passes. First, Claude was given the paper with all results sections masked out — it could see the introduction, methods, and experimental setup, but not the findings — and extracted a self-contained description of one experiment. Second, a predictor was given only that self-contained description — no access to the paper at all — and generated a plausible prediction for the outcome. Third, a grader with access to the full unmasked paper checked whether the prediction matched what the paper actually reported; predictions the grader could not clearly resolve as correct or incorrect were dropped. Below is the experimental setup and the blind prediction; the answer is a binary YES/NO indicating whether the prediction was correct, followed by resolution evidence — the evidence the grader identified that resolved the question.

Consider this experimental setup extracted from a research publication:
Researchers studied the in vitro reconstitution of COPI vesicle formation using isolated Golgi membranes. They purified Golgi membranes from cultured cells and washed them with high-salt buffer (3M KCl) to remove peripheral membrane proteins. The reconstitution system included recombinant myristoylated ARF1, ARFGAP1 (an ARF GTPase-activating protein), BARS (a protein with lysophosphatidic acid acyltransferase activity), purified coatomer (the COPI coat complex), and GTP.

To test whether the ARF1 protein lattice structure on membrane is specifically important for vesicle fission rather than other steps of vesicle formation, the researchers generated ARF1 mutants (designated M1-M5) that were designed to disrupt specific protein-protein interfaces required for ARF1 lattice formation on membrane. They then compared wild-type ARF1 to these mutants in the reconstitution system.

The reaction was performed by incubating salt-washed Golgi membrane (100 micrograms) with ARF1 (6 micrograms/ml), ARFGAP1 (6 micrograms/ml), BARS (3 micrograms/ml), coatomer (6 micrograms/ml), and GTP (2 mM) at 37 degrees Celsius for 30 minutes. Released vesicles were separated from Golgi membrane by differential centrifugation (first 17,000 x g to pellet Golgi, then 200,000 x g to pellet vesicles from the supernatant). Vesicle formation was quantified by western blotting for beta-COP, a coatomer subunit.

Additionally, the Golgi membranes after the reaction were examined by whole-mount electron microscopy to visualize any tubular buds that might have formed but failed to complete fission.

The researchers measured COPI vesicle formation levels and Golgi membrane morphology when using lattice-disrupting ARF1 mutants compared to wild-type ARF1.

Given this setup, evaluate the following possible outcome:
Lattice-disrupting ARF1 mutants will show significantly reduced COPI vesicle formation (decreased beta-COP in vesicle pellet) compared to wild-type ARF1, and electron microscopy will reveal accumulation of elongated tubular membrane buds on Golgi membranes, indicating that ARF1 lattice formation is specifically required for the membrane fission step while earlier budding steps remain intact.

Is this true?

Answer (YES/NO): NO